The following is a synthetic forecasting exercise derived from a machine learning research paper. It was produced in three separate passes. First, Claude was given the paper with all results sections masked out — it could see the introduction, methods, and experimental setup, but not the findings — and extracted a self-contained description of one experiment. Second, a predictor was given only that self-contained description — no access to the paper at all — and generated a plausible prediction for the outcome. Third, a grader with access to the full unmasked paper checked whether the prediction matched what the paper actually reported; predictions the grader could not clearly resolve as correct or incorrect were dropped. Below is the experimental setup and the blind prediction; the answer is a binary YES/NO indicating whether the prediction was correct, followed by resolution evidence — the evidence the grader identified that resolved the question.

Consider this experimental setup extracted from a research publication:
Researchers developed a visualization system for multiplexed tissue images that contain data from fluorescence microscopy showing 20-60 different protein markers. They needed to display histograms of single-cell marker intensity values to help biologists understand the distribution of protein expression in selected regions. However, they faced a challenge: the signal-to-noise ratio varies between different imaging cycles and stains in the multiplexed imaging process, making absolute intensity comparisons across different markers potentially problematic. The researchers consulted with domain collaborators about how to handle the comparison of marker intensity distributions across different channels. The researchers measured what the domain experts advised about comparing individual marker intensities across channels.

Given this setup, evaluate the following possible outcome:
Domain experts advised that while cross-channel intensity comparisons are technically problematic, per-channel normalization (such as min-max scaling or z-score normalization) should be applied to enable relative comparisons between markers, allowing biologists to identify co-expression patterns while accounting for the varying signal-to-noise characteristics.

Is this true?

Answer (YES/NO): NO